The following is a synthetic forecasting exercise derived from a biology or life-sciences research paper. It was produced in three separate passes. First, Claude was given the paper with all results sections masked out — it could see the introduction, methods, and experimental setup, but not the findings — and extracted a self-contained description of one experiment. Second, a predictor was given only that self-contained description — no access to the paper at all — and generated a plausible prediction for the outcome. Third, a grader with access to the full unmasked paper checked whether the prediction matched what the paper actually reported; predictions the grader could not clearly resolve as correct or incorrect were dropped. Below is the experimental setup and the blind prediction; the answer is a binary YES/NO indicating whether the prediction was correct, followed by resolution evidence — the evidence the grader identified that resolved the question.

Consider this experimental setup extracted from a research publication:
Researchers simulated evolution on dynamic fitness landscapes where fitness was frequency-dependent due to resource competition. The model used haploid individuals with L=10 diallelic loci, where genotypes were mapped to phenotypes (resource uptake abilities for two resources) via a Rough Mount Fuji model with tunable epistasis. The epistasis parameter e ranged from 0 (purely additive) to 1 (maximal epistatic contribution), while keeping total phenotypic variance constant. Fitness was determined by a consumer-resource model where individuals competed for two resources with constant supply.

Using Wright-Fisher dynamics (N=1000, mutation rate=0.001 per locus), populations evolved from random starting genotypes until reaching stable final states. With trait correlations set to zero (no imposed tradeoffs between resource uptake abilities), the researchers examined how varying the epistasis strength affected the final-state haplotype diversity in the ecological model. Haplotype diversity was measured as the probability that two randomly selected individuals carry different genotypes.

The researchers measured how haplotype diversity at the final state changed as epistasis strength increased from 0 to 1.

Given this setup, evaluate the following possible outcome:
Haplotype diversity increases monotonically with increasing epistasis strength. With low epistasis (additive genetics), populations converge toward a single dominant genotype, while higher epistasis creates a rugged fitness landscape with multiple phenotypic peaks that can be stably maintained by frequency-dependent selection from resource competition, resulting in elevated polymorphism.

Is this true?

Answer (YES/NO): NO